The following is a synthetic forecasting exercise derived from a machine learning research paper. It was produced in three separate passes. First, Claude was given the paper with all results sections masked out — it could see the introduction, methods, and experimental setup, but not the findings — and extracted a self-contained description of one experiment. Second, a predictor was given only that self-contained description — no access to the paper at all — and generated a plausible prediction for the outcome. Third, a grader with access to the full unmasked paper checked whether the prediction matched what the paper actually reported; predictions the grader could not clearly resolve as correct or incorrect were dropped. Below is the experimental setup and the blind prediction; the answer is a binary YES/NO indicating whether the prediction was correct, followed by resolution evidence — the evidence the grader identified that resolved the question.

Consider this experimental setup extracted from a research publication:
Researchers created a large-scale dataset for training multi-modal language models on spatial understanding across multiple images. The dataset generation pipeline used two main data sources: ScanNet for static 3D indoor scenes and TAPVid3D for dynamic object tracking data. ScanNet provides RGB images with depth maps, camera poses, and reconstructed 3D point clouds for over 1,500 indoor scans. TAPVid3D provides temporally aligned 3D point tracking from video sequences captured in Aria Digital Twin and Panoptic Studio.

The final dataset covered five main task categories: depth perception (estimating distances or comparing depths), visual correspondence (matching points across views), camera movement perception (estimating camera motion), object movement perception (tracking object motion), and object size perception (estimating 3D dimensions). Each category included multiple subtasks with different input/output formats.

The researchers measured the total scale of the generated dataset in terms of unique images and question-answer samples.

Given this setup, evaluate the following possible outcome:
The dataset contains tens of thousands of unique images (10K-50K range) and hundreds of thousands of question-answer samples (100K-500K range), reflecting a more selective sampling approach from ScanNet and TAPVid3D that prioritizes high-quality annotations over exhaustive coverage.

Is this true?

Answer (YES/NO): NO